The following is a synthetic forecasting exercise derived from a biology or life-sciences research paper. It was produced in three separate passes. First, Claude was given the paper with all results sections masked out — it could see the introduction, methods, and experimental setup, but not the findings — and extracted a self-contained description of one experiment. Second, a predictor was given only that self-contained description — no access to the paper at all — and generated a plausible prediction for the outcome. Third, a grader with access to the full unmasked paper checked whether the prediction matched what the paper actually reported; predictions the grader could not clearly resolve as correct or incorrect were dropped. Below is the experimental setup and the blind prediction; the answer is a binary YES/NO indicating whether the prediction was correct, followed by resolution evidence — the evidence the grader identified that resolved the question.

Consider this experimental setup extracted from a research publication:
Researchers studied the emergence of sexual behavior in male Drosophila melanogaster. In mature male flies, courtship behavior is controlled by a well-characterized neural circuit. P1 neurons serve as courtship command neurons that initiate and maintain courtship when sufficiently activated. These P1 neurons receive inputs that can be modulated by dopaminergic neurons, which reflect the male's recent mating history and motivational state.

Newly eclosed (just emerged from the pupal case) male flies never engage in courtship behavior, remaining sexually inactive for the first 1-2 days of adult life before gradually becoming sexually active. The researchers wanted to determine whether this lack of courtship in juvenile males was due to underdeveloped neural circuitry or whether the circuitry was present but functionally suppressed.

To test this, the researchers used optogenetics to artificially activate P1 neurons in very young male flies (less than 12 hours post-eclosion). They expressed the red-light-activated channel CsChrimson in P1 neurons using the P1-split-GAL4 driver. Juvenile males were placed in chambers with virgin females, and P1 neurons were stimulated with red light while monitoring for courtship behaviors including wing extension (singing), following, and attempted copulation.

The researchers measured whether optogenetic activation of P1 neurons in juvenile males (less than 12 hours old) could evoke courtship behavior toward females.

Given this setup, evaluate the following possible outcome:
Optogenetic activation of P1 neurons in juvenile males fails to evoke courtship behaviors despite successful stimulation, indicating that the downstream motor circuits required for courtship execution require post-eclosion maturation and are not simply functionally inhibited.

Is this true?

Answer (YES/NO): NO